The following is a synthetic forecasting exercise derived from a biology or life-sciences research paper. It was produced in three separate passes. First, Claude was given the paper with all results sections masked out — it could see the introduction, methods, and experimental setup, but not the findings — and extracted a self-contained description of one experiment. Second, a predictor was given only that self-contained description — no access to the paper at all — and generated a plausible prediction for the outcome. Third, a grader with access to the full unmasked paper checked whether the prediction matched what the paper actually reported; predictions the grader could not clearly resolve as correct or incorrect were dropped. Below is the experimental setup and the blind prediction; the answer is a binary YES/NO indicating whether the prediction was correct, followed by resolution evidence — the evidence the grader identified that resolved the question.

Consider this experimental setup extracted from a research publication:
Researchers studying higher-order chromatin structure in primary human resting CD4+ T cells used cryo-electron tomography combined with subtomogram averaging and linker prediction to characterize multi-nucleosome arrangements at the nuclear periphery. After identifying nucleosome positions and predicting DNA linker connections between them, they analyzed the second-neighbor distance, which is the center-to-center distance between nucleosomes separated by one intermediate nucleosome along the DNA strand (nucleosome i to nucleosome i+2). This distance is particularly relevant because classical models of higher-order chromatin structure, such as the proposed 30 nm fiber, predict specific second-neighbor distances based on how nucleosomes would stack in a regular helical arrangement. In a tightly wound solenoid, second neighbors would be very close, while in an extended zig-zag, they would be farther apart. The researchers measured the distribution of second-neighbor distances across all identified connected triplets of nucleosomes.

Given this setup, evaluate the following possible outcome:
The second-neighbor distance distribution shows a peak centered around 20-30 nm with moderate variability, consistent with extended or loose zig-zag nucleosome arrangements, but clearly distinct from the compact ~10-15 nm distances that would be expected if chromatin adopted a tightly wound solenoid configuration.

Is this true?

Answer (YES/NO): NO